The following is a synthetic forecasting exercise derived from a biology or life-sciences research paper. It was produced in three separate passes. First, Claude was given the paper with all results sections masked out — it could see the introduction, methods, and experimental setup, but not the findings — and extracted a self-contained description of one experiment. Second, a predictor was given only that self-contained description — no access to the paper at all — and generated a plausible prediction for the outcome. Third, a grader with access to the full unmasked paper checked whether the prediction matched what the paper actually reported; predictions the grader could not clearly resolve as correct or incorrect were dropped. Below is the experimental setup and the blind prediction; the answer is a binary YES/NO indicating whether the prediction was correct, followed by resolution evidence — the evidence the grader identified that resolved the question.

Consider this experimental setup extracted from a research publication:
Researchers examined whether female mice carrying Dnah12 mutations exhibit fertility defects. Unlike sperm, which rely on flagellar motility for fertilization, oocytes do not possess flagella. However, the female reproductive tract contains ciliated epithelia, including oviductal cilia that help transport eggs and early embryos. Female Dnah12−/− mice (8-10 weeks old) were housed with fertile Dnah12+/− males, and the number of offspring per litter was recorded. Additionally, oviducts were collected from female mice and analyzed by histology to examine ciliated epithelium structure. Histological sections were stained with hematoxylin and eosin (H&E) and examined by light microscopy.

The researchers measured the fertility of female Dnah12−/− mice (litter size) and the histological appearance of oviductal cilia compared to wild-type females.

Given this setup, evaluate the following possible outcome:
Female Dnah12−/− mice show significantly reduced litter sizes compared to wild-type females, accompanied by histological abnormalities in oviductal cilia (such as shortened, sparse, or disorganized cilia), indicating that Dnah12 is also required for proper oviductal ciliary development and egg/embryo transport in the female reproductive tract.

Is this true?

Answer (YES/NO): NO